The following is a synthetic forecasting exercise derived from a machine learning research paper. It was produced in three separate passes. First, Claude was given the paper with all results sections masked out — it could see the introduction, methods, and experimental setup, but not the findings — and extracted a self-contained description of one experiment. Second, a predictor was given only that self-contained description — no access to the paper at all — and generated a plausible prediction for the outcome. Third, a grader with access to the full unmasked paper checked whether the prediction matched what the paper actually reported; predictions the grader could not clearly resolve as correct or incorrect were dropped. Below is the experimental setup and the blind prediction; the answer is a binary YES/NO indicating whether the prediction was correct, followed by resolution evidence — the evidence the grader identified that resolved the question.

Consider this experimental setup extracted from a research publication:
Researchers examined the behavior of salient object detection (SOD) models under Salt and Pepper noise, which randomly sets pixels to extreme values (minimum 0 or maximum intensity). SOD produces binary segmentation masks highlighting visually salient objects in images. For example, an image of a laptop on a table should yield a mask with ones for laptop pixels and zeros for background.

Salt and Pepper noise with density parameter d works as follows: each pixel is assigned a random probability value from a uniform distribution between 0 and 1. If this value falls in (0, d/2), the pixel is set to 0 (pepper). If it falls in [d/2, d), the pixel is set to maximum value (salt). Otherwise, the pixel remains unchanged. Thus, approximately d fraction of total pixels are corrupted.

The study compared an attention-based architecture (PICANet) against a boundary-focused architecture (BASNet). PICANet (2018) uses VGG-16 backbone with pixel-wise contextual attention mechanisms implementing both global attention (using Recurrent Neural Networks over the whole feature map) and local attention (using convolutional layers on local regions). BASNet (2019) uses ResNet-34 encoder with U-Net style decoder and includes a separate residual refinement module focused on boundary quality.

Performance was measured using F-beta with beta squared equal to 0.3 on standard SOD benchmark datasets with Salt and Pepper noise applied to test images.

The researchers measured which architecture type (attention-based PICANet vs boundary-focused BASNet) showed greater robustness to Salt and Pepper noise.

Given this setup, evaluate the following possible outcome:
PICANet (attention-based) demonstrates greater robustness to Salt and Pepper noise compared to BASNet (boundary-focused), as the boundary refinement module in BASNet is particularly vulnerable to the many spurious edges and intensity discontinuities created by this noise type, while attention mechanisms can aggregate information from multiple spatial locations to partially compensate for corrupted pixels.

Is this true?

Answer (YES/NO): NO